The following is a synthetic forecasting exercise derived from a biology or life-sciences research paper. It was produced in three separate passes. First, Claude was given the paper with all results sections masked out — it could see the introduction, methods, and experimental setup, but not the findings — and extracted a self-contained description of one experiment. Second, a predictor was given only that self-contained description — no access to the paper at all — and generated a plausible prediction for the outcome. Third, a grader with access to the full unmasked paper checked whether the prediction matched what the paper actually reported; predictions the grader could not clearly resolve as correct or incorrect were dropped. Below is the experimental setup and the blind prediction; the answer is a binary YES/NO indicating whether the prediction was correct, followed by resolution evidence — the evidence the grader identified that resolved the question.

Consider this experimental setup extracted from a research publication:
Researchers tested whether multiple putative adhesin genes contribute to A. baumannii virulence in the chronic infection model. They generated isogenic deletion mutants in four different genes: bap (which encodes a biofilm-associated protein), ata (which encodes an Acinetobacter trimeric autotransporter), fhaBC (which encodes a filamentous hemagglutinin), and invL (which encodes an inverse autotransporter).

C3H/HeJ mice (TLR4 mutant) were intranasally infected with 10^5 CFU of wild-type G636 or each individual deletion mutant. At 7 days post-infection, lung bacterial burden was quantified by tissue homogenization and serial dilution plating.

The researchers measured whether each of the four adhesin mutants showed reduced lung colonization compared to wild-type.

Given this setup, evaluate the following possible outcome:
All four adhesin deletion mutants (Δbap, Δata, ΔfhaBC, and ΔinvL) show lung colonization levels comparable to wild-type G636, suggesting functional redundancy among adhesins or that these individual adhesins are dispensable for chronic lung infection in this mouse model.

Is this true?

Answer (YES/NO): NO